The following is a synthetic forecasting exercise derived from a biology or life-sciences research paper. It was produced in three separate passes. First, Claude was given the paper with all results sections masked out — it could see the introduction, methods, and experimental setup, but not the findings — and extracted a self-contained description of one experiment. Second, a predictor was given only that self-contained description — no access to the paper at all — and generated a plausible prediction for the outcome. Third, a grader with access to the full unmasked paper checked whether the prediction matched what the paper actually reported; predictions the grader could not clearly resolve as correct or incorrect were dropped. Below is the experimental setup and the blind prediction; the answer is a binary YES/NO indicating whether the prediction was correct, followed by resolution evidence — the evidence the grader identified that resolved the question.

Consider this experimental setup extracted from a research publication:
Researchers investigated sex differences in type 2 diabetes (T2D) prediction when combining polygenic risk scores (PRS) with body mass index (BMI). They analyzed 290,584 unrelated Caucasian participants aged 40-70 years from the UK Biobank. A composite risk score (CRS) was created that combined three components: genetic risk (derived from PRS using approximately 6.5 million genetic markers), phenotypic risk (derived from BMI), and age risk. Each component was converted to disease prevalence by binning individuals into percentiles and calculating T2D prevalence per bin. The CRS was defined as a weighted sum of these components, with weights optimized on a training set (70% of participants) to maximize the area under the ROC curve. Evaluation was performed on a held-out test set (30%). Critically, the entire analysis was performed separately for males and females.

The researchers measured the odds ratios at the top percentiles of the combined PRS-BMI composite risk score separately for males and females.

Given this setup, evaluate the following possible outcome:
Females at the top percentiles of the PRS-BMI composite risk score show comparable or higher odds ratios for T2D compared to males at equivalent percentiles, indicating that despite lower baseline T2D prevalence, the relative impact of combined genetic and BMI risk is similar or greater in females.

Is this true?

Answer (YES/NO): YES